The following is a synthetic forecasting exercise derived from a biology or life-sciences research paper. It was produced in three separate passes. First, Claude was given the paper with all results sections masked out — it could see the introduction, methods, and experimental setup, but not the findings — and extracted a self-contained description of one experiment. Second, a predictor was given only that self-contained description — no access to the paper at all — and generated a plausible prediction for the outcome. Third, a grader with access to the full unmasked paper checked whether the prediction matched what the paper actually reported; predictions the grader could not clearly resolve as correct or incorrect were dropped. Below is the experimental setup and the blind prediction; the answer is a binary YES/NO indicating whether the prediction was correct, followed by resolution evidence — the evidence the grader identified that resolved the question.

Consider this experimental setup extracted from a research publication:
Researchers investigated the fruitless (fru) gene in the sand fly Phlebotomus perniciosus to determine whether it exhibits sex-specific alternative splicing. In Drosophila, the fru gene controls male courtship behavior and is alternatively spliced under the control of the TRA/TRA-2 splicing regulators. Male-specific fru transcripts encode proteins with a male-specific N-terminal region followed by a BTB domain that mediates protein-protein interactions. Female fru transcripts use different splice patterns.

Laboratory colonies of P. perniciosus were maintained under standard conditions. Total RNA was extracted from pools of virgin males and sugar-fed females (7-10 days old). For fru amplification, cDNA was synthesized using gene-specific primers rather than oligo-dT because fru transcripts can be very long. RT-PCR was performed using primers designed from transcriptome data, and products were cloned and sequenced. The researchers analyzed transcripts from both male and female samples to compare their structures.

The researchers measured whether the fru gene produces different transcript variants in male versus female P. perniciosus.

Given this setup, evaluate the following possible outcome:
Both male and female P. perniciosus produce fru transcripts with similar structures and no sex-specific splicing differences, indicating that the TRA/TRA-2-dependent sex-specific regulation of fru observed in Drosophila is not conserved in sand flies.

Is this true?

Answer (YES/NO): NO